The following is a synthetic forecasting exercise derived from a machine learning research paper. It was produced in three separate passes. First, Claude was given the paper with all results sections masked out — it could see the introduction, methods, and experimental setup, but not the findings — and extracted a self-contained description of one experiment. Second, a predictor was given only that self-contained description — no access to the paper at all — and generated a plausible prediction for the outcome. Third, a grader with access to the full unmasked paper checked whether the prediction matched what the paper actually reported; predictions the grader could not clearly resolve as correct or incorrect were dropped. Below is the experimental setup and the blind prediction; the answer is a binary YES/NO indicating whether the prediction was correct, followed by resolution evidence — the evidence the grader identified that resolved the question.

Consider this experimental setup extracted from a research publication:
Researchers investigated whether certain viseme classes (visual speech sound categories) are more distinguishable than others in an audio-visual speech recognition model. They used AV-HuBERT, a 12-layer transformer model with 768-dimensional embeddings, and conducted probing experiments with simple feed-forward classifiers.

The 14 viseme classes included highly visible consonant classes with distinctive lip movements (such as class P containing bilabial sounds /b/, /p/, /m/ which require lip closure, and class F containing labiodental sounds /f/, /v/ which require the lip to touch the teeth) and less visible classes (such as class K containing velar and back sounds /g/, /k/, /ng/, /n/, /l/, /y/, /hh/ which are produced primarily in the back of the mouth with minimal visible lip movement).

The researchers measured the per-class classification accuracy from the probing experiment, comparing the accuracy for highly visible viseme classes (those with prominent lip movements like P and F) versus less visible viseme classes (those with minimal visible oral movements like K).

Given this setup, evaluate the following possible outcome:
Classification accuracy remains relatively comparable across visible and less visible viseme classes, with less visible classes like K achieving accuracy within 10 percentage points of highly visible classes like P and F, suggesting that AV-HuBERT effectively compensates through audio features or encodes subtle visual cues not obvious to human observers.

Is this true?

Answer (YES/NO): NO